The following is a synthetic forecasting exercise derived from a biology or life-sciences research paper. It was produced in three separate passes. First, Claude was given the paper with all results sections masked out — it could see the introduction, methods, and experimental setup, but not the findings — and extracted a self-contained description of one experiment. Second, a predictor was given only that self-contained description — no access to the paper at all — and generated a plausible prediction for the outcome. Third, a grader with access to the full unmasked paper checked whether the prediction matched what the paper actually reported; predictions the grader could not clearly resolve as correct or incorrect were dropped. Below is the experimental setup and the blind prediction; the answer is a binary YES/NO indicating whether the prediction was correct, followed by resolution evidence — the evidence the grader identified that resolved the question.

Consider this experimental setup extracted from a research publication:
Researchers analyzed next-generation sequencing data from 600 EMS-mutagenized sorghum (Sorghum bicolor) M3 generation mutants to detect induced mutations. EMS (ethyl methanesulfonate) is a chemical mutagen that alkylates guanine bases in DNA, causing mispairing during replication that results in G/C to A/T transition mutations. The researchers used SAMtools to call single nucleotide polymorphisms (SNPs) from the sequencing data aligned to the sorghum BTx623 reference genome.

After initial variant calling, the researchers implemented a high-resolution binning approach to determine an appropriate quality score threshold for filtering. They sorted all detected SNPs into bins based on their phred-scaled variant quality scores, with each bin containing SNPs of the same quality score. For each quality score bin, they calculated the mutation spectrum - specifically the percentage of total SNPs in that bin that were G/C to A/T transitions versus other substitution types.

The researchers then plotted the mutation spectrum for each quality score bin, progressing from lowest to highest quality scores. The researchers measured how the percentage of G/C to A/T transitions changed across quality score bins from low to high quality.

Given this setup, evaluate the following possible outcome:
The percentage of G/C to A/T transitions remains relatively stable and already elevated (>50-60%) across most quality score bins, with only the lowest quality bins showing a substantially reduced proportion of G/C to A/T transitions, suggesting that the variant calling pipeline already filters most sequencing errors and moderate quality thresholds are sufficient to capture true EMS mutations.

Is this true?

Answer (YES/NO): NO